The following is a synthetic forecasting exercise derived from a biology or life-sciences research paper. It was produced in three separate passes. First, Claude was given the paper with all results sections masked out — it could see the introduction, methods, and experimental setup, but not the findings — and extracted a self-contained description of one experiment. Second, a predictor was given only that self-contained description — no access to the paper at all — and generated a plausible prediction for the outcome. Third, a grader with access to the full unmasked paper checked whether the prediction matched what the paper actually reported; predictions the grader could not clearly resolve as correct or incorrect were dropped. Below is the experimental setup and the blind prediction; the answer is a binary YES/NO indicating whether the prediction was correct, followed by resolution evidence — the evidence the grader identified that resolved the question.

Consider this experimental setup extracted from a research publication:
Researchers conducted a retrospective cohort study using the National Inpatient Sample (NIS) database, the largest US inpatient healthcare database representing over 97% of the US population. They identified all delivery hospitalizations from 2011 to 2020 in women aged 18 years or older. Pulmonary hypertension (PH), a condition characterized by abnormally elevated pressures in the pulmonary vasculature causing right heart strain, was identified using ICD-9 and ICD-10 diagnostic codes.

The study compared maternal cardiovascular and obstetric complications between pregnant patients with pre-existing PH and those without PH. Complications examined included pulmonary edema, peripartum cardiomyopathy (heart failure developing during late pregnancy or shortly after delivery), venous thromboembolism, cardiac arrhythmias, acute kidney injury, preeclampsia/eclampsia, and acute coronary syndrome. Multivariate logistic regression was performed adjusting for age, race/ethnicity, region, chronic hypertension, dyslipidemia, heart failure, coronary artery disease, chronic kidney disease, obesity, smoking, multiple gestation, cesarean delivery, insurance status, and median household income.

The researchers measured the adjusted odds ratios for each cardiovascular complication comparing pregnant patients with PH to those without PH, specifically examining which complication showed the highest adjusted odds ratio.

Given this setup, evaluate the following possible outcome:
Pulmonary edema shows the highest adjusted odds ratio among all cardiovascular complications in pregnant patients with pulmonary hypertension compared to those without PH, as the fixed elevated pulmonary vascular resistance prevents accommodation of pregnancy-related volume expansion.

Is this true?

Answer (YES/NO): YES